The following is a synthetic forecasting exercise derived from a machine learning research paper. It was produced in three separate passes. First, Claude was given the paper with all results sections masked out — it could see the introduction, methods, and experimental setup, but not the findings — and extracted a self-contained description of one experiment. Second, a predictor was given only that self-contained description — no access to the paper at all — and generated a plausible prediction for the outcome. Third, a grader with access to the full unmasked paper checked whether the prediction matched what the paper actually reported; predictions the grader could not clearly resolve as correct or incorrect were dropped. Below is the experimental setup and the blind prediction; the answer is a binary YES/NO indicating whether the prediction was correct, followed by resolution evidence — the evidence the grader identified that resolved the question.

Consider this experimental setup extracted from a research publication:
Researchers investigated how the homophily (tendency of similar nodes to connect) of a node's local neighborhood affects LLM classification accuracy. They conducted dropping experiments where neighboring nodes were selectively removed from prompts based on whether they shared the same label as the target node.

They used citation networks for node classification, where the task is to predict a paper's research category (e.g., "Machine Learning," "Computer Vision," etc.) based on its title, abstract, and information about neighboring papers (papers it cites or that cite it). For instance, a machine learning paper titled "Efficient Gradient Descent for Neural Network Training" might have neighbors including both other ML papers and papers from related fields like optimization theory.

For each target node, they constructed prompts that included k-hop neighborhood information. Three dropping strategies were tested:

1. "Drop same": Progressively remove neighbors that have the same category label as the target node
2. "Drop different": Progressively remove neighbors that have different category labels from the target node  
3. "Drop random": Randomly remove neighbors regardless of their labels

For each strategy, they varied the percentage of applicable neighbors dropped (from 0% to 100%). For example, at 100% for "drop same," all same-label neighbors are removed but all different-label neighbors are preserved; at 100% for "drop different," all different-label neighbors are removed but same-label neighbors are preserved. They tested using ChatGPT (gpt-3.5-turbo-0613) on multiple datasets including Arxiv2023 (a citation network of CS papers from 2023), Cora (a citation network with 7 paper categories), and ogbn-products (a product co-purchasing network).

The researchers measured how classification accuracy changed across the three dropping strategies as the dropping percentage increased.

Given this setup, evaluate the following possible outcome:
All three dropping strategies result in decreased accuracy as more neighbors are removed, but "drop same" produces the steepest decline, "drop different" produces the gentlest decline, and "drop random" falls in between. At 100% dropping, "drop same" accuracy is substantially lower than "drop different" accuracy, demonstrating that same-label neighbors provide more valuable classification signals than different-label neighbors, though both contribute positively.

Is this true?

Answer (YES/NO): NO